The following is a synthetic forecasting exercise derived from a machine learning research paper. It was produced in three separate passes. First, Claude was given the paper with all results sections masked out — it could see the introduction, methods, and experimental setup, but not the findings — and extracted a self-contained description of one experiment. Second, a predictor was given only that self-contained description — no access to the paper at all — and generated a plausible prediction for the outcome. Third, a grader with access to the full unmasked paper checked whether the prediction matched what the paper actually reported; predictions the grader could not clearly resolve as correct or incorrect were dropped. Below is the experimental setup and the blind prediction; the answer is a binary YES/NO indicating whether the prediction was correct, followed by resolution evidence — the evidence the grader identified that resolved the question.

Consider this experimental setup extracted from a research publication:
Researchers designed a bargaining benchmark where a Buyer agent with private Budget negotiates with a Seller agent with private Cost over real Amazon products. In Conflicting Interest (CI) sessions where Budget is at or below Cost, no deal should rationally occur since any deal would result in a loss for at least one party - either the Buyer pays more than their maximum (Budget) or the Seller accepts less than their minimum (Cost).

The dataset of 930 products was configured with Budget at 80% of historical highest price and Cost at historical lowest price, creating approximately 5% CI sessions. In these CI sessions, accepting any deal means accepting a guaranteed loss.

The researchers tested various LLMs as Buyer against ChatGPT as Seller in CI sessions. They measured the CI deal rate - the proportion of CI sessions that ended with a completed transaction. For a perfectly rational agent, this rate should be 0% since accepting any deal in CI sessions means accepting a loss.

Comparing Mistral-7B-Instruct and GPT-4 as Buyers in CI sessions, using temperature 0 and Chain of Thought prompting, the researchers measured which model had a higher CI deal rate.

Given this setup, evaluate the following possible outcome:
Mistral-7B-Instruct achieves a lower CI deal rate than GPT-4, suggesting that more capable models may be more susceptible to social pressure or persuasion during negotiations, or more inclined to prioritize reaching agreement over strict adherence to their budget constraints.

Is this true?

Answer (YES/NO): NO